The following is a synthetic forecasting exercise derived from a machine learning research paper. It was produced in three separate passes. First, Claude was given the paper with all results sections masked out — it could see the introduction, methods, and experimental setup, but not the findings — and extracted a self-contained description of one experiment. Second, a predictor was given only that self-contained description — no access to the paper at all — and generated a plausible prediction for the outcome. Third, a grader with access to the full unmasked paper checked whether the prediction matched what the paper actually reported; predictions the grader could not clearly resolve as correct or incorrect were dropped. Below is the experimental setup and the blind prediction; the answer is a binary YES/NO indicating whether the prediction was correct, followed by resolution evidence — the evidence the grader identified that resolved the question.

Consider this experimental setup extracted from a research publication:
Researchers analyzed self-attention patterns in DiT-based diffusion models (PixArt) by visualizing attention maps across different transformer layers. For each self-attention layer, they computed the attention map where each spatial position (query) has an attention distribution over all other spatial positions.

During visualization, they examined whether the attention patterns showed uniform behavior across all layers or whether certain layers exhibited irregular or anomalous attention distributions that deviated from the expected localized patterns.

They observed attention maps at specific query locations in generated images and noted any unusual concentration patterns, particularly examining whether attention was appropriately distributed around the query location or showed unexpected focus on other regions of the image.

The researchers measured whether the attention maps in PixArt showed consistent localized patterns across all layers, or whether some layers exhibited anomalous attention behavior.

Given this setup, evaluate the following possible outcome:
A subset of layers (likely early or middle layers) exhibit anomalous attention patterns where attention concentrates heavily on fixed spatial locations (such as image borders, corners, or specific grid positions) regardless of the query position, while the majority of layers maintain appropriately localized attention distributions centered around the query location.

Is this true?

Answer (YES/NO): YES